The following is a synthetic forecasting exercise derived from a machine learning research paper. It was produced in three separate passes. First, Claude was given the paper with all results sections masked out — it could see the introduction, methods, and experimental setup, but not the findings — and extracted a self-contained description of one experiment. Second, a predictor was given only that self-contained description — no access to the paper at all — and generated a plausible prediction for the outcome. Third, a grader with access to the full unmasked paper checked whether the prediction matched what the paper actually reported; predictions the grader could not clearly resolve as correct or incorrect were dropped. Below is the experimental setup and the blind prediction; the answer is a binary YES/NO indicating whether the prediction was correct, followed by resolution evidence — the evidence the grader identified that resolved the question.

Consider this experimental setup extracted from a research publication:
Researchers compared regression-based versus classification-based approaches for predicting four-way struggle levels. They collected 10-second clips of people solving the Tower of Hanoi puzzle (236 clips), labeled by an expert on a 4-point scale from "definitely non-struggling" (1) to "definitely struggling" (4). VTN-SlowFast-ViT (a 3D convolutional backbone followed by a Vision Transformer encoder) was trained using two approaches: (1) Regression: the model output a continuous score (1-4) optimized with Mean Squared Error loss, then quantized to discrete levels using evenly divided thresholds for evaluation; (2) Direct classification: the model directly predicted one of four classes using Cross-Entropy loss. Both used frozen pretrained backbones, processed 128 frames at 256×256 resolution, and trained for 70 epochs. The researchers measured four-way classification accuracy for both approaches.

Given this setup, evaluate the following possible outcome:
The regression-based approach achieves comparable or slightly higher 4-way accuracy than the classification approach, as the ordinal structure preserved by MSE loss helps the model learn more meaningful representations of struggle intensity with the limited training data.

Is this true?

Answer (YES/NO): NO